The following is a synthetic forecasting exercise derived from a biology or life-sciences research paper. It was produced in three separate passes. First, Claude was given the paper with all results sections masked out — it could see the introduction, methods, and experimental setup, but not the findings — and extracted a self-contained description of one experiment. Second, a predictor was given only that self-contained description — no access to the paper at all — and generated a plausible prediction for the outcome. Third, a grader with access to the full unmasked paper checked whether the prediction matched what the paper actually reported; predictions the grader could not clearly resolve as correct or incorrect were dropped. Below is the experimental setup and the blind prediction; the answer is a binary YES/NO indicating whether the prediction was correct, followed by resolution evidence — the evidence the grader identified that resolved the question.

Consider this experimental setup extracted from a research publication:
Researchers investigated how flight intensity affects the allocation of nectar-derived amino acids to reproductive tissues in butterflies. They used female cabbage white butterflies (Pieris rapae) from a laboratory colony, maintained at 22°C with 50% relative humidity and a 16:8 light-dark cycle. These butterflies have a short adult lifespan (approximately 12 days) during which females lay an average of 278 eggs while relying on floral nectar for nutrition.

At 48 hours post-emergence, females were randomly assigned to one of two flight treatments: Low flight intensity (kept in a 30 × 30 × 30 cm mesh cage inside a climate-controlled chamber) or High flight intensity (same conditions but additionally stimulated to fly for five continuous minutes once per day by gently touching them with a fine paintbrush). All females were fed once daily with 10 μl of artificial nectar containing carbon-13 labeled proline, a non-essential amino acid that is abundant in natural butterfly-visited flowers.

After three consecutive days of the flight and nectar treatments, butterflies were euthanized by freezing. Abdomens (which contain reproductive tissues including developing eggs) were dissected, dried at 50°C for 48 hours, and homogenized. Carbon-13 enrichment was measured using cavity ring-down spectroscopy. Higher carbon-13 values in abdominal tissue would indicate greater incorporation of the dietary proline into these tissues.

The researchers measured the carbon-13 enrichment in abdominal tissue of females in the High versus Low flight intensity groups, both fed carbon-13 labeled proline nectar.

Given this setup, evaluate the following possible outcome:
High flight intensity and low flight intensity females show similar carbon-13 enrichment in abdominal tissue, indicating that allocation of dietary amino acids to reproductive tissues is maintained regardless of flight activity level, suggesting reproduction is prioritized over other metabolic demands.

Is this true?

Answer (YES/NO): YES